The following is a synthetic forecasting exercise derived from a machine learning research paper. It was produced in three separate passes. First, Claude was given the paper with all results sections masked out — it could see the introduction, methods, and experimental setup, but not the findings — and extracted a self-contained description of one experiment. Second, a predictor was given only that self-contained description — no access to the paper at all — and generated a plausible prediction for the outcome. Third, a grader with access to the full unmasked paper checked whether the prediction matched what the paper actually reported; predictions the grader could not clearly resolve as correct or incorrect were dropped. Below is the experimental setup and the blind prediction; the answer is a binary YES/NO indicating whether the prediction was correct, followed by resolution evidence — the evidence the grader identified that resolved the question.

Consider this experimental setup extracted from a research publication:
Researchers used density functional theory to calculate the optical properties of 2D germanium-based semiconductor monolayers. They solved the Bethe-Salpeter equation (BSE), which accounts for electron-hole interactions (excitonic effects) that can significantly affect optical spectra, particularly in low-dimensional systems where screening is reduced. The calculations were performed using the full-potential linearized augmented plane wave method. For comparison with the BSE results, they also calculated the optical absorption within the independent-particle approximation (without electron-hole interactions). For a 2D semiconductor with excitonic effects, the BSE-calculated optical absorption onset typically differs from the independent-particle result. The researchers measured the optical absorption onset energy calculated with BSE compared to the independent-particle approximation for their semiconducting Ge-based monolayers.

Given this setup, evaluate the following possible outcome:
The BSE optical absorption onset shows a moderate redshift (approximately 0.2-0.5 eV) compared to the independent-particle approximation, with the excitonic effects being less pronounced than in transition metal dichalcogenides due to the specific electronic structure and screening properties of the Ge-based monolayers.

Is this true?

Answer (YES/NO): NO